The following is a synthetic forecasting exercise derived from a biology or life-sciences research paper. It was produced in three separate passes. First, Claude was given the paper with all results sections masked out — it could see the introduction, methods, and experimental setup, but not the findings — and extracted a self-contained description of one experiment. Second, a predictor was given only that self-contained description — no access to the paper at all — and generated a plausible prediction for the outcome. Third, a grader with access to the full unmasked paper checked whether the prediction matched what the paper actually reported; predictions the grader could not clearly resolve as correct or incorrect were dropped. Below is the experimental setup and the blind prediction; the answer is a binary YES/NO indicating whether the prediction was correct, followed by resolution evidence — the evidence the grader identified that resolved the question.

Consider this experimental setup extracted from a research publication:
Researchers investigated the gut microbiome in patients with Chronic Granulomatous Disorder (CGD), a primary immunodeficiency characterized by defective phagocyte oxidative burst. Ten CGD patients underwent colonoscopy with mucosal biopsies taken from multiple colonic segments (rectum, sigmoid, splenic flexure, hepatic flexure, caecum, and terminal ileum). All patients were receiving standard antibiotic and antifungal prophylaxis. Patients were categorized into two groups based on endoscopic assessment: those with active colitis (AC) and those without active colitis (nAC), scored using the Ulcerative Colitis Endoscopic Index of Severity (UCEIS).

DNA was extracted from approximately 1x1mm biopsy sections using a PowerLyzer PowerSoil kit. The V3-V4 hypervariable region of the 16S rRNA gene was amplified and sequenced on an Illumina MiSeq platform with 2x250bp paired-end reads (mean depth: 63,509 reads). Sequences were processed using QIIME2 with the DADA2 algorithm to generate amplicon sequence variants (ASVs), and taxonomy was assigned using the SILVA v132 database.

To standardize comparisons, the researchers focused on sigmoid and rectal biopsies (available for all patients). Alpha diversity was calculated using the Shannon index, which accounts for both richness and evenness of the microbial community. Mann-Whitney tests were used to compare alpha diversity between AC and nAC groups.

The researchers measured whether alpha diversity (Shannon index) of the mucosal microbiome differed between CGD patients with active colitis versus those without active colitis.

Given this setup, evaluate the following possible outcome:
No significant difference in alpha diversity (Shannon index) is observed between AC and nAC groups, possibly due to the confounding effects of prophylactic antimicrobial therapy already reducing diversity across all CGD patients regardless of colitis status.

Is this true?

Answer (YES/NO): NO